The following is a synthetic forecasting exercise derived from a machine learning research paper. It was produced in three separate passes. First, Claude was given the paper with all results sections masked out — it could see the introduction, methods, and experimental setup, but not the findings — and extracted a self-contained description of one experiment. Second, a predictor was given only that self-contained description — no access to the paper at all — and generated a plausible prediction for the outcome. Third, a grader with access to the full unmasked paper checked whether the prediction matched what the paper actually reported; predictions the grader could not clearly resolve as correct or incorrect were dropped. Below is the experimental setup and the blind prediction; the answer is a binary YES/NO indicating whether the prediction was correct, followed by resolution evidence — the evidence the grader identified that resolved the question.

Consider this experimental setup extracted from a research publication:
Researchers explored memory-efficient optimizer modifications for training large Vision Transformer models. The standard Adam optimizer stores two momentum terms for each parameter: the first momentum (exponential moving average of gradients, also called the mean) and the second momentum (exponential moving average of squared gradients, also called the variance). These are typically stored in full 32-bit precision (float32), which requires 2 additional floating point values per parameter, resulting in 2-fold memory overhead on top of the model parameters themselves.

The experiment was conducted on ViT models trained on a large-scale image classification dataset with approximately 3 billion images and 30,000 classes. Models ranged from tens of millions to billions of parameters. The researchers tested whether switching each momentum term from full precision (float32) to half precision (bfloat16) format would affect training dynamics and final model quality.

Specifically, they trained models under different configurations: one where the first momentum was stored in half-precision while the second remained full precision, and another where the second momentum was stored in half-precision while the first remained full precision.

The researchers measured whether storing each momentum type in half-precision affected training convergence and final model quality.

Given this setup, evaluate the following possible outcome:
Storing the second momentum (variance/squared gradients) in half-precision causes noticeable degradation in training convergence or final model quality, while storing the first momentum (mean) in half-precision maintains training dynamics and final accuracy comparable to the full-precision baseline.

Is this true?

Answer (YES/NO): YES